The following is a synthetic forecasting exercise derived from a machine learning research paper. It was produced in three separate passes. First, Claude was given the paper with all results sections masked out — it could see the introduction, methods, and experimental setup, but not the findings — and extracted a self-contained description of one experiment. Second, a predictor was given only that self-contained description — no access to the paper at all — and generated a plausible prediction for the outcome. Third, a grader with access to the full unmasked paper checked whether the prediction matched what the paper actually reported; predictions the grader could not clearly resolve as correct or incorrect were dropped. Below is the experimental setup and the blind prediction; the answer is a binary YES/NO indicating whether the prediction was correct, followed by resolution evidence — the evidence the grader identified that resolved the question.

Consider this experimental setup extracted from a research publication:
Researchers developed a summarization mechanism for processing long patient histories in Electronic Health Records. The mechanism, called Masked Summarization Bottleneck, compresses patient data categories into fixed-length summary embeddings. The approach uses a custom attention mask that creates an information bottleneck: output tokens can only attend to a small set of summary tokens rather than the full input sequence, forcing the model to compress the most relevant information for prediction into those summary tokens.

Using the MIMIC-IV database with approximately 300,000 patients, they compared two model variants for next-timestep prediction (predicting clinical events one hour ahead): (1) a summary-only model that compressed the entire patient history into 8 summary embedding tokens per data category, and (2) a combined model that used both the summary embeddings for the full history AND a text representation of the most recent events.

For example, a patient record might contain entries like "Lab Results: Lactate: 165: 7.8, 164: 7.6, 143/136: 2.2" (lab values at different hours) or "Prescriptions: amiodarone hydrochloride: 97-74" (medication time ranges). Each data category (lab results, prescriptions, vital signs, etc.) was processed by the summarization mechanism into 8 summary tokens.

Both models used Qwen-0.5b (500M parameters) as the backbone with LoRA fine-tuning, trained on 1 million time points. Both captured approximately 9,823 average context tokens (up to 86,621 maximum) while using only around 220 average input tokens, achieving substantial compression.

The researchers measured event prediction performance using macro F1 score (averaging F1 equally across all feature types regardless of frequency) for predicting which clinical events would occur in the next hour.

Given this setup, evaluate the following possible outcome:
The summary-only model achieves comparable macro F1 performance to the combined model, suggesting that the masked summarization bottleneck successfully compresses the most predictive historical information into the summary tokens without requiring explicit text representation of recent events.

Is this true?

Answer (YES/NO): NO